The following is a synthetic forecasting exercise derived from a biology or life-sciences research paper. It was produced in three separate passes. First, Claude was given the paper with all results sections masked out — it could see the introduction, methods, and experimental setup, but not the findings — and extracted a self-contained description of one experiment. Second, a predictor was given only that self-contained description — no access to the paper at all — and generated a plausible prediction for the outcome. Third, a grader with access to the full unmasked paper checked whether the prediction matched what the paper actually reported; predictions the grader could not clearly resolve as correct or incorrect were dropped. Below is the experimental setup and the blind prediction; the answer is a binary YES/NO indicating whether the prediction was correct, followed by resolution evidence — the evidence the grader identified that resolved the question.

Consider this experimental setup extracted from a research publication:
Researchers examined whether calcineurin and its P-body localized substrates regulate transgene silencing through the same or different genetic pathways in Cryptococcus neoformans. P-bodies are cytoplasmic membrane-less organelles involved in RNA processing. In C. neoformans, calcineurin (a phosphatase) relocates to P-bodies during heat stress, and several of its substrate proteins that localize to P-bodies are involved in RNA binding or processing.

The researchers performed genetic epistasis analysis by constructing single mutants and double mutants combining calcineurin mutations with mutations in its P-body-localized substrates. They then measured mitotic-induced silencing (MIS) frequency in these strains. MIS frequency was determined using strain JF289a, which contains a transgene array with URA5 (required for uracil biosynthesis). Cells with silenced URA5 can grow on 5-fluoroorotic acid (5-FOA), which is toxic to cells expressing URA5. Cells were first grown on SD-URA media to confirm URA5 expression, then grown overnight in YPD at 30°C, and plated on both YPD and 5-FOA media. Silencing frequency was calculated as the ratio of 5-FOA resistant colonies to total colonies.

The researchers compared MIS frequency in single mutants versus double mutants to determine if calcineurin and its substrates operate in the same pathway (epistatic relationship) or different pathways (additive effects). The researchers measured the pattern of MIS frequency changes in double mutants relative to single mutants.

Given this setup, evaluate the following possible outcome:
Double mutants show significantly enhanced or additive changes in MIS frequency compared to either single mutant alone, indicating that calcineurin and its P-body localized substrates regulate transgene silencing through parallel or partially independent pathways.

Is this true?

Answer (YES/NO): NO